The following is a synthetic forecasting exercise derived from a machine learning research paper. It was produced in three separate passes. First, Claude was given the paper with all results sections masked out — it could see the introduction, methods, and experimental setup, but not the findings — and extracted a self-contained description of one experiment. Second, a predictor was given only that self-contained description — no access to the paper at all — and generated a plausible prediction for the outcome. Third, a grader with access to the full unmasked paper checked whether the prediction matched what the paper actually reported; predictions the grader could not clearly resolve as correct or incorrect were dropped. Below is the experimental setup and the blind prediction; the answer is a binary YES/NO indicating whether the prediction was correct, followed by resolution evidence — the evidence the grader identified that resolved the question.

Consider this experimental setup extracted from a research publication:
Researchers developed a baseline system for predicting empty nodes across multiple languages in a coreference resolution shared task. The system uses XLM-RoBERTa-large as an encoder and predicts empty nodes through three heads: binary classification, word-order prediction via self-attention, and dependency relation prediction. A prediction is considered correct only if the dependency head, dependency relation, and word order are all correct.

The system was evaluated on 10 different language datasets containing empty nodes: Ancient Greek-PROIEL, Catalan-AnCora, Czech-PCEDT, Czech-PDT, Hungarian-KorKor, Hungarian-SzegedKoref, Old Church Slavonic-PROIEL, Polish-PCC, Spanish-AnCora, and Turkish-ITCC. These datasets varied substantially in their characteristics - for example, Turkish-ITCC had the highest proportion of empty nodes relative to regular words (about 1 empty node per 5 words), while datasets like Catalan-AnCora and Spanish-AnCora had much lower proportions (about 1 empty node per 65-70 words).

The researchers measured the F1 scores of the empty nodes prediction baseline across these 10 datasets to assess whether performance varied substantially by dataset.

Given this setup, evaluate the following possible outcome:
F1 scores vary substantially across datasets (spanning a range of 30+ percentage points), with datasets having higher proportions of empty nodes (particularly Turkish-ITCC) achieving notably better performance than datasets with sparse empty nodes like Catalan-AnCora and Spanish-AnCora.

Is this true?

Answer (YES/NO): NO